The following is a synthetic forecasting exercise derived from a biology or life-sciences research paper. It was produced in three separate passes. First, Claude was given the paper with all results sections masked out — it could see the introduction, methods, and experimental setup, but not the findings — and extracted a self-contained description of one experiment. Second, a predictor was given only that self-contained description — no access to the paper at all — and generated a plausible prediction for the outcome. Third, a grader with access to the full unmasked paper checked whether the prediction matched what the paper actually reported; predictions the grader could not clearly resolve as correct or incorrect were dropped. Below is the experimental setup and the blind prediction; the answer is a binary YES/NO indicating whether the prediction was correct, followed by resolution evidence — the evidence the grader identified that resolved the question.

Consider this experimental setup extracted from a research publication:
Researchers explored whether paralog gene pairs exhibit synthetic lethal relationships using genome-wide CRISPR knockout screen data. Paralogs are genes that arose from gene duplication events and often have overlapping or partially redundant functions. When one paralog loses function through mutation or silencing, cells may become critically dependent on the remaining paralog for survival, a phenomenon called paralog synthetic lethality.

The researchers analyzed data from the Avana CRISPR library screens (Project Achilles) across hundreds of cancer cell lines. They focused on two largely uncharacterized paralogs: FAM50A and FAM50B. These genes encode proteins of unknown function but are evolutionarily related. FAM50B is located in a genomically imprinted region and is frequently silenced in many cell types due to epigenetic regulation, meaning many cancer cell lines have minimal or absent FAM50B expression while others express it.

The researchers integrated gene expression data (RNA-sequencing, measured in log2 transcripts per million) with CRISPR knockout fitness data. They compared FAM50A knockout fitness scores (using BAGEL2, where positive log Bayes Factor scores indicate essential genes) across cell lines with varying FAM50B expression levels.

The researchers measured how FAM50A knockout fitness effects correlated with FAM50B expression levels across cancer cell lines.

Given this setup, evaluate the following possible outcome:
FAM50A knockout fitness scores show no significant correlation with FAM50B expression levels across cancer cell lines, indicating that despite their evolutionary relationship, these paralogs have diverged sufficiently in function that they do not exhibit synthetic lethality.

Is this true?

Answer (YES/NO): NO